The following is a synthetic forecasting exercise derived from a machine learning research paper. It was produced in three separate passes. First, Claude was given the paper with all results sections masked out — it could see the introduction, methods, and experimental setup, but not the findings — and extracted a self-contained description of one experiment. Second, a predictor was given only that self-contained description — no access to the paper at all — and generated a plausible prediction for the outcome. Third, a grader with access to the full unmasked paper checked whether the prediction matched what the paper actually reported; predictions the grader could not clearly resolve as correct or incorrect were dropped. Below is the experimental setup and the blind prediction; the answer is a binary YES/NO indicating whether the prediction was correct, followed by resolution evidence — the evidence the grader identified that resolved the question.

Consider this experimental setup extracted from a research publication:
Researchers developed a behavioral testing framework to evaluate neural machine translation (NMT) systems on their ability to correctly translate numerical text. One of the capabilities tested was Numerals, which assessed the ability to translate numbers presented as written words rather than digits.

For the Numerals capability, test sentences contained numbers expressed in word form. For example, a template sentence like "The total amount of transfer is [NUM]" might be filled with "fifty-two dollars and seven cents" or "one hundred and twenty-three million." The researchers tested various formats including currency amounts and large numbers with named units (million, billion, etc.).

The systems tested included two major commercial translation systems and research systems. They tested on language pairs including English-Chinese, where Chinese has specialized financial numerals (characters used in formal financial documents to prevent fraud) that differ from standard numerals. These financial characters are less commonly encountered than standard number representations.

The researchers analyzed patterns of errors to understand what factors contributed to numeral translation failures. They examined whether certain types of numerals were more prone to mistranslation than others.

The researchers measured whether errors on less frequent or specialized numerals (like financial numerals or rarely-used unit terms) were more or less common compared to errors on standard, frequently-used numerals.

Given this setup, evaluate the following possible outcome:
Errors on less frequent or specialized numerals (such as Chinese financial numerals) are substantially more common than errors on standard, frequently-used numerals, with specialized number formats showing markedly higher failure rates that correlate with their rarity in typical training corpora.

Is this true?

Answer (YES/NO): YES